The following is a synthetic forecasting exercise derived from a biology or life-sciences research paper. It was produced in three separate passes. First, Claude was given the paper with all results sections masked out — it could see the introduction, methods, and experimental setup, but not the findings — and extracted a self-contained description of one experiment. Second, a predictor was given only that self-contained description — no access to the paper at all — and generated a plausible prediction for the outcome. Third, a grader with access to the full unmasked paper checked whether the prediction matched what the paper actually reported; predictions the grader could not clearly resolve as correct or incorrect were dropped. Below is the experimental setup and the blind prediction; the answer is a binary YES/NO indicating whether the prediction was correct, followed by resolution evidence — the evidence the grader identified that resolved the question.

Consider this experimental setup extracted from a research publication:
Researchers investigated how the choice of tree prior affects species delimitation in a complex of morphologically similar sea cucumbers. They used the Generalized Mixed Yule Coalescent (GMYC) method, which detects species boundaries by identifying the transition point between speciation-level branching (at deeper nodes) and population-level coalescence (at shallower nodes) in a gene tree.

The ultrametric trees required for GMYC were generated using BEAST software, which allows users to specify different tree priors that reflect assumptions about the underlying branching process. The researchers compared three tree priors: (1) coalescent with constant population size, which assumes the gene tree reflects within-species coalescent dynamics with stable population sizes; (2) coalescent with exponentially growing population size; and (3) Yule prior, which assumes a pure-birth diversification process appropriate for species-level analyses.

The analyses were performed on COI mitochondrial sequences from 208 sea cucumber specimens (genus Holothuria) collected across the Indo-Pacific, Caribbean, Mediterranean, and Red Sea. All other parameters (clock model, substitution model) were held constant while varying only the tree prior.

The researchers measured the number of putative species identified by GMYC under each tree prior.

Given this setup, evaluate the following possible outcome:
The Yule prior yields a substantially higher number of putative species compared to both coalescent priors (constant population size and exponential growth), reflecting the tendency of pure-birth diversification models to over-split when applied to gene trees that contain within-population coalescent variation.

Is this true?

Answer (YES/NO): NO